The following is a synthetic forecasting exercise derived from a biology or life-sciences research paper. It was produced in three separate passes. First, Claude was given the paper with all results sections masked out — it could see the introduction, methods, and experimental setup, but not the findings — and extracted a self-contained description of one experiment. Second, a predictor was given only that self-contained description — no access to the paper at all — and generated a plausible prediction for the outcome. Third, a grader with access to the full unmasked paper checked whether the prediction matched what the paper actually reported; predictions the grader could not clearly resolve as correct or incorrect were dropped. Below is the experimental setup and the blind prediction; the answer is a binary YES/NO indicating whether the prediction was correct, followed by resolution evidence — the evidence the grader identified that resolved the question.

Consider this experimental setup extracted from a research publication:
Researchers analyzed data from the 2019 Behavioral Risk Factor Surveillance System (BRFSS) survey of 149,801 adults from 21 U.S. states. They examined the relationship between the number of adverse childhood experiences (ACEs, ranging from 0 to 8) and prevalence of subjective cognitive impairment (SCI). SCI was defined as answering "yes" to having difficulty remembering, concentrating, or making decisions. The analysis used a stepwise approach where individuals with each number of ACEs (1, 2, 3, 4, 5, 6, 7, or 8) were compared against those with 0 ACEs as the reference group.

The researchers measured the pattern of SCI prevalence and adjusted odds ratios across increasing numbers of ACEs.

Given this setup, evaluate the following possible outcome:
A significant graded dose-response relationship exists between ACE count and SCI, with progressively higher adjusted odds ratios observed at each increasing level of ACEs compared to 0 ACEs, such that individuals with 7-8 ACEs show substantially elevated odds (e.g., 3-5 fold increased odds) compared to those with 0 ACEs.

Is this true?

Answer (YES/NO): YES